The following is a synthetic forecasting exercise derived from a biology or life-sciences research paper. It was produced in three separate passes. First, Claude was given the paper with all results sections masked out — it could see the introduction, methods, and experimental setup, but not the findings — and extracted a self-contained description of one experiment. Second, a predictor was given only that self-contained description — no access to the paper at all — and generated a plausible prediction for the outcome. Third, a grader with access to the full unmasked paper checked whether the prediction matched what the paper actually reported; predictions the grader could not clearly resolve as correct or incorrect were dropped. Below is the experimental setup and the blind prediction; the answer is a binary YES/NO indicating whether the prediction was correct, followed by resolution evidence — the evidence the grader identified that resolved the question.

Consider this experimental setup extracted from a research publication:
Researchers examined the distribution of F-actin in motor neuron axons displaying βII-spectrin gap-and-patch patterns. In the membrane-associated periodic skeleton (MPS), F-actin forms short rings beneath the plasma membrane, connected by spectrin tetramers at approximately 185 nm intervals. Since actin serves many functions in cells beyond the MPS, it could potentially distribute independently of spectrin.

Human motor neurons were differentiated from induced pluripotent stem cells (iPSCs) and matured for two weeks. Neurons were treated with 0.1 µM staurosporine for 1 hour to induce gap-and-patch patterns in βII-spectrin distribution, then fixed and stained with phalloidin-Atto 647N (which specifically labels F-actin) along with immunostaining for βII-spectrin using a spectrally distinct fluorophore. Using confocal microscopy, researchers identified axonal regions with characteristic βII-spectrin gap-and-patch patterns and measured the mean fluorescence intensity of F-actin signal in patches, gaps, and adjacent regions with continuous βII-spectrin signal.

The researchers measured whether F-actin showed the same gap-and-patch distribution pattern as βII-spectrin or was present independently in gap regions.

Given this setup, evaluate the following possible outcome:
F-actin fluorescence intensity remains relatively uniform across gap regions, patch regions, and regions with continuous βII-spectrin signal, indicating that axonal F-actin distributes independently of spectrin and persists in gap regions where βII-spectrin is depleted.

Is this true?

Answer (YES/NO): NO